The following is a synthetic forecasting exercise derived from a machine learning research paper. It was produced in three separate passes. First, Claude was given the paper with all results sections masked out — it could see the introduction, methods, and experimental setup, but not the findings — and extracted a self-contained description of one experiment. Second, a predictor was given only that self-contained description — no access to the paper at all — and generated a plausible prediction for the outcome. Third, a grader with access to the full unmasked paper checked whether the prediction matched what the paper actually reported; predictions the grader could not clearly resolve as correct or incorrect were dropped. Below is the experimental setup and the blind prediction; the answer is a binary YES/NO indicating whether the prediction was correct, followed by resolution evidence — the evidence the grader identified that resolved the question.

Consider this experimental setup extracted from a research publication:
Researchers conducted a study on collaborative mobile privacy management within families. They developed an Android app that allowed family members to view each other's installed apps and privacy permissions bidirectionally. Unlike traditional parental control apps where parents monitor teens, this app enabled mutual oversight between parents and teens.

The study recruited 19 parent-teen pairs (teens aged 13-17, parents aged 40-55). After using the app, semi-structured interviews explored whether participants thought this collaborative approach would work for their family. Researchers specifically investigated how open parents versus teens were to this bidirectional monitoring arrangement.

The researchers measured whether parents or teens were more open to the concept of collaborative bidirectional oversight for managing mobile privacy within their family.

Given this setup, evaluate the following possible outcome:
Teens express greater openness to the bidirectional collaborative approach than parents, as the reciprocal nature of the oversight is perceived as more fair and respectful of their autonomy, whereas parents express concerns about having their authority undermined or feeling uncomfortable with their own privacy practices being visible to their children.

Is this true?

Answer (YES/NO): NO